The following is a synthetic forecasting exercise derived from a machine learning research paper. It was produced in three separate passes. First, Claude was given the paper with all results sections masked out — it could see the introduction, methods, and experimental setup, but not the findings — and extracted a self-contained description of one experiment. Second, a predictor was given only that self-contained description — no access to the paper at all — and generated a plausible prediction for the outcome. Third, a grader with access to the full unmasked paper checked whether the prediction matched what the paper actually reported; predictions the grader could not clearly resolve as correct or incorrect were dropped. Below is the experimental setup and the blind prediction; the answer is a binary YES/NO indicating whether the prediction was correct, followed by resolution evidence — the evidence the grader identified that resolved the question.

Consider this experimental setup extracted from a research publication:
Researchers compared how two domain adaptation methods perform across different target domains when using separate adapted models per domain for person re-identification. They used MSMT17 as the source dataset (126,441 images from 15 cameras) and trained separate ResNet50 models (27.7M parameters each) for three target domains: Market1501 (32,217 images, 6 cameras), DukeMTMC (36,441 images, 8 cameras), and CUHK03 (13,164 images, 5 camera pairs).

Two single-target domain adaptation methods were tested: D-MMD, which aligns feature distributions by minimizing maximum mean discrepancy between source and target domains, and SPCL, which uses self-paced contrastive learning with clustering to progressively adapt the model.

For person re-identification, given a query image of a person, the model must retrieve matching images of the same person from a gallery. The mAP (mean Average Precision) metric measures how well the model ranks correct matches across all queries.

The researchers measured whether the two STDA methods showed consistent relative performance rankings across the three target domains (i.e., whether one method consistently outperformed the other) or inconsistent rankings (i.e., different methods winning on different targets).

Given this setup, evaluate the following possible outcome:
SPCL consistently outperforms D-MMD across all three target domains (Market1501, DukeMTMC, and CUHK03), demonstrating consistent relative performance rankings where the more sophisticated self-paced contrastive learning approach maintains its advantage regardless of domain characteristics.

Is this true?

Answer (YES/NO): NO